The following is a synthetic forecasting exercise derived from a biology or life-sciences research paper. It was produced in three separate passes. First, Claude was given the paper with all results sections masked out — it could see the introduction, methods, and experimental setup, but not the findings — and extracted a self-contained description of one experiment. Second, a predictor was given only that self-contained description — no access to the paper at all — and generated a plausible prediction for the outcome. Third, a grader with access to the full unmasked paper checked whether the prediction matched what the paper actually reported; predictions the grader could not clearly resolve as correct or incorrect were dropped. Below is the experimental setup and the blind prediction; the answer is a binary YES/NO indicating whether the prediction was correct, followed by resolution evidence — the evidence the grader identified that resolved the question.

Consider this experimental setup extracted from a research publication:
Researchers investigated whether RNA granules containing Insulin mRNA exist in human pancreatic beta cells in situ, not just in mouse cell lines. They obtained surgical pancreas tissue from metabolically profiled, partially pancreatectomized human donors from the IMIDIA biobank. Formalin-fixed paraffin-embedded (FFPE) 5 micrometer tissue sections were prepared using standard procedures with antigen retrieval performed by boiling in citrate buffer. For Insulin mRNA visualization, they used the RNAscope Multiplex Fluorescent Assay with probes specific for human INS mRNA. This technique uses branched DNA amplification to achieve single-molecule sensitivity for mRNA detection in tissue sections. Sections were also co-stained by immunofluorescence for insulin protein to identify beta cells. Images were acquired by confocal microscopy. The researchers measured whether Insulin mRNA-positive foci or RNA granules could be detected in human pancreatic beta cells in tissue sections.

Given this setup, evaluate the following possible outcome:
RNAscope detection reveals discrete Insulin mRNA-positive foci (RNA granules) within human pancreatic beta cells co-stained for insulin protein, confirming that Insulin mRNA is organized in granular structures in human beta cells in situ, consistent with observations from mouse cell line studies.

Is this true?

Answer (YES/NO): YES